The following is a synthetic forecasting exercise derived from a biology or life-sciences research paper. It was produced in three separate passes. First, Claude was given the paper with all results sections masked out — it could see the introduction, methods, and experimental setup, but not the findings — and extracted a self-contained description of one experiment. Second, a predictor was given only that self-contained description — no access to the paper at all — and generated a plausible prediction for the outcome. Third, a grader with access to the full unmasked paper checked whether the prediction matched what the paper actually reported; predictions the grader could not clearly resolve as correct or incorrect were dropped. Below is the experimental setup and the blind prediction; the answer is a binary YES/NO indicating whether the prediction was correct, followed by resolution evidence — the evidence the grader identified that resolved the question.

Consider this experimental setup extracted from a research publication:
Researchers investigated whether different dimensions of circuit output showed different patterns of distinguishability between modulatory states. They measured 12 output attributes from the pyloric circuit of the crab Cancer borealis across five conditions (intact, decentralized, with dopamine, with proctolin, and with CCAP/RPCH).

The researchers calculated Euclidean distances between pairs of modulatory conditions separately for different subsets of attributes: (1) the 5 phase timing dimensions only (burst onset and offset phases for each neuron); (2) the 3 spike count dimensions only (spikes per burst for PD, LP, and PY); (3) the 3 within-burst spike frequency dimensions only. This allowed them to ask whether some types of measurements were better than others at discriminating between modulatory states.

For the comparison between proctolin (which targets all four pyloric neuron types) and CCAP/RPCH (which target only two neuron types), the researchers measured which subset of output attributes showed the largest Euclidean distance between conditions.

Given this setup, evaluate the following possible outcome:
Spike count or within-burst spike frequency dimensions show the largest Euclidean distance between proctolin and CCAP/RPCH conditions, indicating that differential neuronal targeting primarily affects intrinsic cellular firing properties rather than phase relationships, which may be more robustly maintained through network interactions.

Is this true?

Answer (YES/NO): YES